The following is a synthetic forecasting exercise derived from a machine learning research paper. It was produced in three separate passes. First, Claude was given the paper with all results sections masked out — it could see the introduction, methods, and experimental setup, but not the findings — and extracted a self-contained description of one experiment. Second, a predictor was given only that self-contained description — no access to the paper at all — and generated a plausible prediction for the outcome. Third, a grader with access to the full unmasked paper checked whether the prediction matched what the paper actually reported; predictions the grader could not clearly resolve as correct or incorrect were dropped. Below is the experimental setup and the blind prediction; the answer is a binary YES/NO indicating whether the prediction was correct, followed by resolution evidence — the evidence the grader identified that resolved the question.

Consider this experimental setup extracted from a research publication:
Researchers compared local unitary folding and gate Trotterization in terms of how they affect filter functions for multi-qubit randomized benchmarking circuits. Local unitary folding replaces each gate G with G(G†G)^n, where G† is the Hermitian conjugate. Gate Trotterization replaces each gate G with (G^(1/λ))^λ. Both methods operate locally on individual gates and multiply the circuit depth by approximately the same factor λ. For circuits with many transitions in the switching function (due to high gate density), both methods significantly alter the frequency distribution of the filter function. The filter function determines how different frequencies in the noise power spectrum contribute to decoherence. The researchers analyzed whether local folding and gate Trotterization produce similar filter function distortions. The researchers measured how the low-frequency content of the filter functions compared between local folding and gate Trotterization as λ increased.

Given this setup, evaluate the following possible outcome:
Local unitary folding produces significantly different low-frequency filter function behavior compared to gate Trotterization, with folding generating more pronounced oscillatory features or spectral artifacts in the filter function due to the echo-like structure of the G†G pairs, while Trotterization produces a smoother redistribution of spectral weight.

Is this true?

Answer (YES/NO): YES